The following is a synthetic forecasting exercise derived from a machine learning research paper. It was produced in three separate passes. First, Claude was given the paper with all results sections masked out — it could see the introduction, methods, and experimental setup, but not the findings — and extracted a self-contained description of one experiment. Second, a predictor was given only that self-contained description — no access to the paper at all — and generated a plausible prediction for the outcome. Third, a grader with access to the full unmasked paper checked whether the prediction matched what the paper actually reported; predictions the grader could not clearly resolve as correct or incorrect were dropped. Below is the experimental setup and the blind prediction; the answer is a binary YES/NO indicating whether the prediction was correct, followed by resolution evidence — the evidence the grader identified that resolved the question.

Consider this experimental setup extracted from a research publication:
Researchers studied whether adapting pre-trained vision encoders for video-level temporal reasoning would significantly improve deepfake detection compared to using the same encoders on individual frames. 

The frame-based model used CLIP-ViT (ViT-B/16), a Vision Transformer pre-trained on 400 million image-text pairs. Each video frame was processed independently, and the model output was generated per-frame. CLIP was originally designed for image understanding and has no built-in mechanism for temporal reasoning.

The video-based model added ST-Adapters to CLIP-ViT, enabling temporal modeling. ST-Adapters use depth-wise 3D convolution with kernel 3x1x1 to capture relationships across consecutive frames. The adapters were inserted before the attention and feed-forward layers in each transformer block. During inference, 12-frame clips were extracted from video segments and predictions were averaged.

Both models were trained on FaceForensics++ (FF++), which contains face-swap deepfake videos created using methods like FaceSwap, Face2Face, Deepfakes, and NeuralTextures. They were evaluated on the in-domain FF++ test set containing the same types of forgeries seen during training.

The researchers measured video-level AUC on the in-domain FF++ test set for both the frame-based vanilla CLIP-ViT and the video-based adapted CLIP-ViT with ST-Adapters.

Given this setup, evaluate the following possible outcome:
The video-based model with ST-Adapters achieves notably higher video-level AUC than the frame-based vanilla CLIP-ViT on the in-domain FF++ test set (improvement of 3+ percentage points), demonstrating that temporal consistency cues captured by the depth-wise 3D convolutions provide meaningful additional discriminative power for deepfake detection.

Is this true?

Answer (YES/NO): YES